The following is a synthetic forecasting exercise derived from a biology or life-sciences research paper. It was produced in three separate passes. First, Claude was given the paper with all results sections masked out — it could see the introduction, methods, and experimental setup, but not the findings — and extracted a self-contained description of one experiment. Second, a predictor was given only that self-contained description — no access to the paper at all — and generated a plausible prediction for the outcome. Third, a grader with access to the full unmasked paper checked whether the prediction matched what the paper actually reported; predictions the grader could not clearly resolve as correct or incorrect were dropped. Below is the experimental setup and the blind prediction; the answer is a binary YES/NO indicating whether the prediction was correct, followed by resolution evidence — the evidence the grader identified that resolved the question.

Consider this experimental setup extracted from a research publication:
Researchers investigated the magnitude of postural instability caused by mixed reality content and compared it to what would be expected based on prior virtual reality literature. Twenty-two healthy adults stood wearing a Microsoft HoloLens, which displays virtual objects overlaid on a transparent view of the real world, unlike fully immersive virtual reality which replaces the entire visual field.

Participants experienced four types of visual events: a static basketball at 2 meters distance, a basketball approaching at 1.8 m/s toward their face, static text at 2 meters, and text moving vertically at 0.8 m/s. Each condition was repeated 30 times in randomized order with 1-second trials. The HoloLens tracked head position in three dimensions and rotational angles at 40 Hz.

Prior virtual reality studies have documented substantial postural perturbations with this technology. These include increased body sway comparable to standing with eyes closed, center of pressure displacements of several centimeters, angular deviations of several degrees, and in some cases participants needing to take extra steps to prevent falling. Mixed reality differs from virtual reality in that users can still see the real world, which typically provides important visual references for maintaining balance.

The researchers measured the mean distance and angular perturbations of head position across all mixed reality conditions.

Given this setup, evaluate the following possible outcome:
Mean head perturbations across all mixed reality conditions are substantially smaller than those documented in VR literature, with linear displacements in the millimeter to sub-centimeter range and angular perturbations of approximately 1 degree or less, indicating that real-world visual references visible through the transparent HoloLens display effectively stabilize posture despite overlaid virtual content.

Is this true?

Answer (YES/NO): YES